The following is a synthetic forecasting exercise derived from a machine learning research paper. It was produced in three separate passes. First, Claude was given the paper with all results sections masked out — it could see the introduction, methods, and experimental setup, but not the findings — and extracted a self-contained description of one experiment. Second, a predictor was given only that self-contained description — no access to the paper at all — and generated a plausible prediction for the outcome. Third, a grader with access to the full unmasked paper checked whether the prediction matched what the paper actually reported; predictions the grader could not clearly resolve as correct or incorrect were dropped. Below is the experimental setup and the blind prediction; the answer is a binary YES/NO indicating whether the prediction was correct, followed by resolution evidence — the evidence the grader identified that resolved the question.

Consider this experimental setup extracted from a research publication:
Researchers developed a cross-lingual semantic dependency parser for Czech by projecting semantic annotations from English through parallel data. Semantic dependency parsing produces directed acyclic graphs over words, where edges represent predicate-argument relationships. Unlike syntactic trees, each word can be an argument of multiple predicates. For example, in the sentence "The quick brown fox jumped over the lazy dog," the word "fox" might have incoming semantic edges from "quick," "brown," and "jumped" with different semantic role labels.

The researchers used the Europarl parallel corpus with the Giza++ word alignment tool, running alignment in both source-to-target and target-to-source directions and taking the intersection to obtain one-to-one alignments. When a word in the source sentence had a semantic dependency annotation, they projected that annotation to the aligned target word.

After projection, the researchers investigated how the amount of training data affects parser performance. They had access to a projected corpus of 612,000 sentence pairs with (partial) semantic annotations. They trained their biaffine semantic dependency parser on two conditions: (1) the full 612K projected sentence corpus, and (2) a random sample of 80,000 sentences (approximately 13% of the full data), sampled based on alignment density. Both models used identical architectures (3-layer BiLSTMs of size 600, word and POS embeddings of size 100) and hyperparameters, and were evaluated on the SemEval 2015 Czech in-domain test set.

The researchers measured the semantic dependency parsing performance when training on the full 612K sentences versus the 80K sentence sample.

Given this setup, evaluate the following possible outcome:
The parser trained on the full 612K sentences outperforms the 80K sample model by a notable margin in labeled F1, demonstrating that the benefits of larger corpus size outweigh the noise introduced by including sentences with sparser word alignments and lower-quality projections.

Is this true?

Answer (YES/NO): NO